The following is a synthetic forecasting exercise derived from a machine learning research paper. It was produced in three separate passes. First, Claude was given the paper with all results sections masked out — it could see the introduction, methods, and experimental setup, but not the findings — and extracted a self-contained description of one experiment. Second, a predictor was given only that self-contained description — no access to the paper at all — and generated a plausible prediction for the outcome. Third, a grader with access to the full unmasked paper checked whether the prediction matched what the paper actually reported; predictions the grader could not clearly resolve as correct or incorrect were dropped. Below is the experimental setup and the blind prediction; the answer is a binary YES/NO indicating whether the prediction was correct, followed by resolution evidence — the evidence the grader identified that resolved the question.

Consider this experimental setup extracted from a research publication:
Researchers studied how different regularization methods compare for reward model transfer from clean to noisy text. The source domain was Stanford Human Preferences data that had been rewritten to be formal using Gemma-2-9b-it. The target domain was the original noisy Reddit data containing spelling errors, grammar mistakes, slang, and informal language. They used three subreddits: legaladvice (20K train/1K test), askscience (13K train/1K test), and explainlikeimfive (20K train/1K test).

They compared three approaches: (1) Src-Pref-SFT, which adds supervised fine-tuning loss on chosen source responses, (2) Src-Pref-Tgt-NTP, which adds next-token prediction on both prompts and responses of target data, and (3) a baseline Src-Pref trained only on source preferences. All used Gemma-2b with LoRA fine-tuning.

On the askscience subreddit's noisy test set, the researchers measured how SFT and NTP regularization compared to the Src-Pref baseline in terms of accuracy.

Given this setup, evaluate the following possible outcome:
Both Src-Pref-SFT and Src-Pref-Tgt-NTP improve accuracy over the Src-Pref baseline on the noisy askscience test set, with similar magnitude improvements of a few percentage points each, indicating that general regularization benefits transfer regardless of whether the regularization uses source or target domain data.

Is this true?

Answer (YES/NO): NO